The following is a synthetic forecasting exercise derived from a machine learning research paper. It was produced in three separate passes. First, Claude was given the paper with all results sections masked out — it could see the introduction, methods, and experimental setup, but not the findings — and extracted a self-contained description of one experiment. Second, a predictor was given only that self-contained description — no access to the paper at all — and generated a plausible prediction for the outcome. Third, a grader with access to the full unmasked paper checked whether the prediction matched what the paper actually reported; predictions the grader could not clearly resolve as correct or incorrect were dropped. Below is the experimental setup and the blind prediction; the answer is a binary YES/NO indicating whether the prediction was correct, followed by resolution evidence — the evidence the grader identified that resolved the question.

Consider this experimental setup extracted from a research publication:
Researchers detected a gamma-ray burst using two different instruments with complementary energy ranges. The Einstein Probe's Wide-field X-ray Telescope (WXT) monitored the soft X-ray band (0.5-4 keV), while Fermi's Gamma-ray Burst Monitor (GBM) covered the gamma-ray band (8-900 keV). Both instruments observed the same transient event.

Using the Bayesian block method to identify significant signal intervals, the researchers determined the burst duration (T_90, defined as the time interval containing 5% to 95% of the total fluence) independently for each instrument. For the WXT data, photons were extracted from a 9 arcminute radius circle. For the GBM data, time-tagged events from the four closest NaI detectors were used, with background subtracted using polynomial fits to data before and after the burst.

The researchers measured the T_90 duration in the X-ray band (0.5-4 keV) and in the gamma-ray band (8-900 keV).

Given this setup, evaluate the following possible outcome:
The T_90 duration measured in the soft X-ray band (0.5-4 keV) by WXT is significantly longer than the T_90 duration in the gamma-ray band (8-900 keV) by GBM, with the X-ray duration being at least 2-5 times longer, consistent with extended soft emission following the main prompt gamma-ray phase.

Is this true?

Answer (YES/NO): NO